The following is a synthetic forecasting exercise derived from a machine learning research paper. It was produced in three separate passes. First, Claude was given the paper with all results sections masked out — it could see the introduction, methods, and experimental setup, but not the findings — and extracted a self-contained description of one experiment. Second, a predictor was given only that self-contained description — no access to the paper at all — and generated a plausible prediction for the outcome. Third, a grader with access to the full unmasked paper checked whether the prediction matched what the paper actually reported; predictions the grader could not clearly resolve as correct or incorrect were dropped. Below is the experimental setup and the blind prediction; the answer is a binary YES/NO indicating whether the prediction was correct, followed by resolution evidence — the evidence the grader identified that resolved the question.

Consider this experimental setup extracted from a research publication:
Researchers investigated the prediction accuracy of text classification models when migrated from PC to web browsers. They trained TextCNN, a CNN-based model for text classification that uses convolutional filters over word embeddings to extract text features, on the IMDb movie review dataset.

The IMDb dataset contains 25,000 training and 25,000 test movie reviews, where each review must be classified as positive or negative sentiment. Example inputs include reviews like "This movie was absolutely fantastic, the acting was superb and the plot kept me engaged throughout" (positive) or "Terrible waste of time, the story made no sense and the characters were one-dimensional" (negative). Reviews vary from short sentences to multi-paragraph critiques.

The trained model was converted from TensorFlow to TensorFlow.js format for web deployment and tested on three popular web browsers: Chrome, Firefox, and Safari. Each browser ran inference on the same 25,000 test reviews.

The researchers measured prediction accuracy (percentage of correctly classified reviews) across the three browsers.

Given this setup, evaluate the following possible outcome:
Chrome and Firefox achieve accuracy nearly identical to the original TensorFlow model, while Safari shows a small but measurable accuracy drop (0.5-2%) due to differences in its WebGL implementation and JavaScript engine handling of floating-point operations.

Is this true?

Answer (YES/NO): NO